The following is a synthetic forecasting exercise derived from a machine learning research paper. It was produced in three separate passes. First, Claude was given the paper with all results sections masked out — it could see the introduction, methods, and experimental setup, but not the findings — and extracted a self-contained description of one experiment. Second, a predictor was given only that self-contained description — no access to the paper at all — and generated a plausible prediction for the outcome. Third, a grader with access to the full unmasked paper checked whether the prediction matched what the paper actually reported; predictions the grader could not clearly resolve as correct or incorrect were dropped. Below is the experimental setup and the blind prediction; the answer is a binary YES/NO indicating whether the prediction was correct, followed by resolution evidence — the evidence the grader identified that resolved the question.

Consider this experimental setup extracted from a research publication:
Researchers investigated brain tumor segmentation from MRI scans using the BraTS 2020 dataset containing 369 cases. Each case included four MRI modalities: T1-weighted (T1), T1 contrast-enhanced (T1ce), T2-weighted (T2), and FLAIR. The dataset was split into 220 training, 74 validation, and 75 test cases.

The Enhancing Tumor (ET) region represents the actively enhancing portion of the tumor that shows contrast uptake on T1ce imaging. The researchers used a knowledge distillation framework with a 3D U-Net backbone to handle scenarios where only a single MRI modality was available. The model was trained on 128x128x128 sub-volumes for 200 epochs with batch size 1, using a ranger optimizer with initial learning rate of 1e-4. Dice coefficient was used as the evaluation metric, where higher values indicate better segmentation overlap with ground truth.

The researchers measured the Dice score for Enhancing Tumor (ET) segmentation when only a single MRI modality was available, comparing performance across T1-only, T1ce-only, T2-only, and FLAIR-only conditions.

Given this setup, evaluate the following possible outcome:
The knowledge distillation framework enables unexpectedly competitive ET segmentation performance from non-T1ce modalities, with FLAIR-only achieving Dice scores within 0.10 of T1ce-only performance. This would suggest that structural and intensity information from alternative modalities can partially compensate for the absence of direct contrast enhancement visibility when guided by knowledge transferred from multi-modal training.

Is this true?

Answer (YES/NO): NO